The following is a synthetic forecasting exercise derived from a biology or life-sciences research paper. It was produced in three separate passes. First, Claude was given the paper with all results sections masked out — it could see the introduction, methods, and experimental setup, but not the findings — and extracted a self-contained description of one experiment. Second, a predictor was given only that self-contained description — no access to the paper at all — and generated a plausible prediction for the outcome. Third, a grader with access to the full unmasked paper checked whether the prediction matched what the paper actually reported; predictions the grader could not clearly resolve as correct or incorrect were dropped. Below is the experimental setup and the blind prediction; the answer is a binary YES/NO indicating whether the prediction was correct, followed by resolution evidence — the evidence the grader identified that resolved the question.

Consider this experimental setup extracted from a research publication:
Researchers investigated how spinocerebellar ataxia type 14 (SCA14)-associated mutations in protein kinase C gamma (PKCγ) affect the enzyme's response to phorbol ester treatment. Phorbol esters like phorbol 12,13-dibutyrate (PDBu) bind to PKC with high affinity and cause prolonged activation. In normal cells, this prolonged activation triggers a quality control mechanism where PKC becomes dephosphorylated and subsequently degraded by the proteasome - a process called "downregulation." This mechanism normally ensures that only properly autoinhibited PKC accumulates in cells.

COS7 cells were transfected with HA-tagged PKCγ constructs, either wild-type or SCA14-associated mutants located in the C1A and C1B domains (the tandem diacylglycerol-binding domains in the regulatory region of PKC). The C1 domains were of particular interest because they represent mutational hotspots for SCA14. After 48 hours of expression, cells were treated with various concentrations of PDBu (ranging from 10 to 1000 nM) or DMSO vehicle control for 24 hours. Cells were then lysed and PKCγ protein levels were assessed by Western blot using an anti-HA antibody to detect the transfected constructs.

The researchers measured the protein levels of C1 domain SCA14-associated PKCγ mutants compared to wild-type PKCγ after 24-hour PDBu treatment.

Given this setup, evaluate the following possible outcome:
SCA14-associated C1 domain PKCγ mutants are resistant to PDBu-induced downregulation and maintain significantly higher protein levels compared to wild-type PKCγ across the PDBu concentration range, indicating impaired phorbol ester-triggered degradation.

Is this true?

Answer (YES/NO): YES